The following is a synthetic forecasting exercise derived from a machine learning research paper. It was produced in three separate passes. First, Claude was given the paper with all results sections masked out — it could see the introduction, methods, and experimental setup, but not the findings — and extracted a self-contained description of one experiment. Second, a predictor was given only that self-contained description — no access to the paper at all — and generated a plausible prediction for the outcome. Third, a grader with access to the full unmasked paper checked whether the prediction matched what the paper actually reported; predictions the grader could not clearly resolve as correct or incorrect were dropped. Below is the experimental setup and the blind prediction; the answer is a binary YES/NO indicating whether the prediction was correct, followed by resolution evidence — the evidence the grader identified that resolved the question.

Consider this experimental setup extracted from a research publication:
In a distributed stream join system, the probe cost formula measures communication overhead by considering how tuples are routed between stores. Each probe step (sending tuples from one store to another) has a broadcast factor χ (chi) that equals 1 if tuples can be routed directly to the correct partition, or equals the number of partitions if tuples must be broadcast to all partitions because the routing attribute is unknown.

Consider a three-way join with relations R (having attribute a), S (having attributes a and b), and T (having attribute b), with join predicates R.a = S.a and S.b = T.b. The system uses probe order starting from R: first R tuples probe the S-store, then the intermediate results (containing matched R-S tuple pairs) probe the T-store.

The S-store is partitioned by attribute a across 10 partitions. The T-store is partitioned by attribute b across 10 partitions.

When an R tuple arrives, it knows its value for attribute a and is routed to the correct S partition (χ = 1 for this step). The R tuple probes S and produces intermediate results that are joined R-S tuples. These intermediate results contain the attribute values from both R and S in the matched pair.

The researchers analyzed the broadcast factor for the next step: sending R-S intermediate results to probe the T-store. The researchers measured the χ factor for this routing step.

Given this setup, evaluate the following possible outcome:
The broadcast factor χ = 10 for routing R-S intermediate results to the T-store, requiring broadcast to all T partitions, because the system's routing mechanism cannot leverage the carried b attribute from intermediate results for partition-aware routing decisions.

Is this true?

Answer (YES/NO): NO